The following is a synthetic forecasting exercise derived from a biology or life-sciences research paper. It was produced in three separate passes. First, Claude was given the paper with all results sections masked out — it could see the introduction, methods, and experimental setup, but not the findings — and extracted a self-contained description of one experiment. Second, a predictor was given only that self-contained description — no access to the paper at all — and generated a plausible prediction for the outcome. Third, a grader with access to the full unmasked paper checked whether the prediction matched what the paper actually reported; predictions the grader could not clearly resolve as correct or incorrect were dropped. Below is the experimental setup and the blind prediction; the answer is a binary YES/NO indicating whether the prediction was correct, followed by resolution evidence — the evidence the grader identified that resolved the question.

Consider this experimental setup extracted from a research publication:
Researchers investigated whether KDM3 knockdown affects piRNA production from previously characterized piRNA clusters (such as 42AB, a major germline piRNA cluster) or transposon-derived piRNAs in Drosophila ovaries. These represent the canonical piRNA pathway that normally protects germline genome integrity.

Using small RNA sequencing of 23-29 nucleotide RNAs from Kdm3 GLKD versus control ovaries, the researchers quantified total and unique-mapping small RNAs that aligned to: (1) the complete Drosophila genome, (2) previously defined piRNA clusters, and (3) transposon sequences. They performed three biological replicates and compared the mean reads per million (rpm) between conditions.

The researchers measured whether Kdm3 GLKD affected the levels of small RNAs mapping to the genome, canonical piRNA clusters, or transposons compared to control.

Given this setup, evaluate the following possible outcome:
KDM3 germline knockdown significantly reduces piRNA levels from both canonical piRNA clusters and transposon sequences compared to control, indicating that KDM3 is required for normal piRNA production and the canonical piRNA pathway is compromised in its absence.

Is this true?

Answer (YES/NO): NO